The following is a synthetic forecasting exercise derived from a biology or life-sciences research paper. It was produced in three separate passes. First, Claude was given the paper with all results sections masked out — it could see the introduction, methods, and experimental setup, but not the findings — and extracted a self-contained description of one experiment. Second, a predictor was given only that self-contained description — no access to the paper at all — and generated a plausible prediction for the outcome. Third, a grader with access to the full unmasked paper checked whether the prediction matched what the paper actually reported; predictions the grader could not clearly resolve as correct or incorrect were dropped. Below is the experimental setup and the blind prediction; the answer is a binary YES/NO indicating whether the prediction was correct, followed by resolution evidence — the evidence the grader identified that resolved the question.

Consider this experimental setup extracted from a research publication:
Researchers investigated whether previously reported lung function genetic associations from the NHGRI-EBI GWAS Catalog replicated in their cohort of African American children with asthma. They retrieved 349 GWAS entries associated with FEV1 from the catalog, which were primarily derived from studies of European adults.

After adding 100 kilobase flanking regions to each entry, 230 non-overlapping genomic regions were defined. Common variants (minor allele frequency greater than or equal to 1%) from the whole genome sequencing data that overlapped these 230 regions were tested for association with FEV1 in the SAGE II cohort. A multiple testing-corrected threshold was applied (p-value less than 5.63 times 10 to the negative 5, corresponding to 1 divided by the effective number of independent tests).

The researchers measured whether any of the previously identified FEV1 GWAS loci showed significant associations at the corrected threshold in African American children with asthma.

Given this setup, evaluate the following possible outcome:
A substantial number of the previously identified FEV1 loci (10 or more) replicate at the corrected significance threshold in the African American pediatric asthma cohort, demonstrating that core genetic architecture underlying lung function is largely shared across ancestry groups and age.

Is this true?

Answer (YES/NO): NO